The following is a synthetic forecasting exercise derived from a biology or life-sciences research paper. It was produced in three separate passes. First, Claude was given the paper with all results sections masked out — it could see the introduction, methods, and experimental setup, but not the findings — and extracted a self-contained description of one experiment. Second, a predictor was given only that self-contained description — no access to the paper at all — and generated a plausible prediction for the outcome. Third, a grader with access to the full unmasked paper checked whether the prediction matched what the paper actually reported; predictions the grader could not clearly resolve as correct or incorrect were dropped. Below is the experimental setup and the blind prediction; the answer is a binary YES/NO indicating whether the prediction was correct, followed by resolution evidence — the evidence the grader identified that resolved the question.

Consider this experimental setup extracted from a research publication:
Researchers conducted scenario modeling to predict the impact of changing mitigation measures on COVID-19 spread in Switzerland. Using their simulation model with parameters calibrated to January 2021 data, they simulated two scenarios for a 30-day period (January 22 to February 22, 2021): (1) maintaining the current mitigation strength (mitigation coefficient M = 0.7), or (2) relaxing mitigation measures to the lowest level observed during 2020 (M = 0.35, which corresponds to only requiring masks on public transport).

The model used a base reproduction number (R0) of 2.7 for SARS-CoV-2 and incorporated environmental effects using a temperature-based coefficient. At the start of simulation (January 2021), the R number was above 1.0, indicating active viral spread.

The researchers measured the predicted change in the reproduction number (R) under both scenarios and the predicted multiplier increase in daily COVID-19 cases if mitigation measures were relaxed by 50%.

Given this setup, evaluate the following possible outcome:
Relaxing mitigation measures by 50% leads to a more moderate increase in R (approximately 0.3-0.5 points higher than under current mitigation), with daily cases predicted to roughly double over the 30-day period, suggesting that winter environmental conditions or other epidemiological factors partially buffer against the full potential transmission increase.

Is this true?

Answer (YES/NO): NO